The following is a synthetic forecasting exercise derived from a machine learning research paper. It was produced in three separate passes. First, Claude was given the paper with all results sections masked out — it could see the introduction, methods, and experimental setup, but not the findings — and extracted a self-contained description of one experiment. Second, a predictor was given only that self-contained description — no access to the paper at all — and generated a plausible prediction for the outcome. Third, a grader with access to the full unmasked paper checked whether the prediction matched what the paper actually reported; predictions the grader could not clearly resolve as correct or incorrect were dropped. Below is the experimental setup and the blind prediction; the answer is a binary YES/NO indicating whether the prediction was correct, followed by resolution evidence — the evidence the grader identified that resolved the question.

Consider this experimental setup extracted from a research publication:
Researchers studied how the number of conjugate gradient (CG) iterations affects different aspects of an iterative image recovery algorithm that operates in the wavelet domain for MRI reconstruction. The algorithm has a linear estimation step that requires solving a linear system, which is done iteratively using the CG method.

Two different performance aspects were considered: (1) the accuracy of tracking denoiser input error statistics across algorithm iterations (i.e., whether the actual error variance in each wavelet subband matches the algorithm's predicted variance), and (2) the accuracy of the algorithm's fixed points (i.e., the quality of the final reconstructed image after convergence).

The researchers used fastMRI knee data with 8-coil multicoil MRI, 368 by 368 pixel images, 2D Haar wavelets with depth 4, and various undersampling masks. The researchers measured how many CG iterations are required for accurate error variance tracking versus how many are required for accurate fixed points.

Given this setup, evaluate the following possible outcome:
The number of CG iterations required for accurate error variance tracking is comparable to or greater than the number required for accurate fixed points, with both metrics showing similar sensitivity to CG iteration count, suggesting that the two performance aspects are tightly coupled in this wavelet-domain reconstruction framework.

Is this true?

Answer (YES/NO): NO